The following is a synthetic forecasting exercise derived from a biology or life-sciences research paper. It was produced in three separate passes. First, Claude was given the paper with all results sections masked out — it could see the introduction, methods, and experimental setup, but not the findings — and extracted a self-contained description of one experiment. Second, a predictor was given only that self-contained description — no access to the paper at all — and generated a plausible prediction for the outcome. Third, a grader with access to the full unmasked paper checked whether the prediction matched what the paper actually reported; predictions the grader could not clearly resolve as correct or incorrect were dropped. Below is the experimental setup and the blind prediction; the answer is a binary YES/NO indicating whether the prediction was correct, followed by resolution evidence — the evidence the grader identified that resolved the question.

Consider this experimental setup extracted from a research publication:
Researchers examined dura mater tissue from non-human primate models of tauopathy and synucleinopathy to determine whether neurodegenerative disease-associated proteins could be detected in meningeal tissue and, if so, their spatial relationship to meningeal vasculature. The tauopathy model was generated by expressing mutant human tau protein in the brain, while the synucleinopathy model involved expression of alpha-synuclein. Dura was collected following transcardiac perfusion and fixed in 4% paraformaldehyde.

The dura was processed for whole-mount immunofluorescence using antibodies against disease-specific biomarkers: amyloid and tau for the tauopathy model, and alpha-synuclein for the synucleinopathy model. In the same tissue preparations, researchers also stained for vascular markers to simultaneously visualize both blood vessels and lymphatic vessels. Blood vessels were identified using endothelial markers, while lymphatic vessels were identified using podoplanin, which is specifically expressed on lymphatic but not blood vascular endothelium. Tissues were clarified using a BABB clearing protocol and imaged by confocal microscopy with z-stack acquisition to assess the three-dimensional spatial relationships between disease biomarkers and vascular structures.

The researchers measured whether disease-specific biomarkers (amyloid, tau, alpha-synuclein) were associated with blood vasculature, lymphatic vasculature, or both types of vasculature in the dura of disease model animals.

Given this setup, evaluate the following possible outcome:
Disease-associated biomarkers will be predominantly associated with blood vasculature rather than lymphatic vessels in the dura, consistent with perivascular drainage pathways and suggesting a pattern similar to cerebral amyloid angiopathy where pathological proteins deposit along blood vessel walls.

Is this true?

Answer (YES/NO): NO